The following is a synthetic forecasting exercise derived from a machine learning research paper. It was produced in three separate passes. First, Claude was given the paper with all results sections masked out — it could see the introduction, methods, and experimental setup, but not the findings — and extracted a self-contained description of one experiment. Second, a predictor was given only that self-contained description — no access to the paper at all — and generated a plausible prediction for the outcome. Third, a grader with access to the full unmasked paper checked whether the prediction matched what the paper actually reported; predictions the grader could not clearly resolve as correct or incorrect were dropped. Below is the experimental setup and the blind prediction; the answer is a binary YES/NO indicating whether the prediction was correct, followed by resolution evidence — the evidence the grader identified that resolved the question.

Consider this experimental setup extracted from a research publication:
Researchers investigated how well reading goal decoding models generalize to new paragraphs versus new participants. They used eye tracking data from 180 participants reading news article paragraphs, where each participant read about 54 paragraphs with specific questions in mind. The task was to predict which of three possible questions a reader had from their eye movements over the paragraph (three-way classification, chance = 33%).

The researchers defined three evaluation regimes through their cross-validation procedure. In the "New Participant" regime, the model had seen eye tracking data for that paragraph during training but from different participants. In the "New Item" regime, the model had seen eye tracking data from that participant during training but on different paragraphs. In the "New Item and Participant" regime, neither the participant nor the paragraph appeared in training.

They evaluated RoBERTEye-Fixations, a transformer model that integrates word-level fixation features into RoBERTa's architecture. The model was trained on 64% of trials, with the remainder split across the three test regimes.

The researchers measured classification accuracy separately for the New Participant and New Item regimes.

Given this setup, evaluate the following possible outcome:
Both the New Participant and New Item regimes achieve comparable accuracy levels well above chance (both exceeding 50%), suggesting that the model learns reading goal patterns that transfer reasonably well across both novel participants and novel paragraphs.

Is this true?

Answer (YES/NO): NO